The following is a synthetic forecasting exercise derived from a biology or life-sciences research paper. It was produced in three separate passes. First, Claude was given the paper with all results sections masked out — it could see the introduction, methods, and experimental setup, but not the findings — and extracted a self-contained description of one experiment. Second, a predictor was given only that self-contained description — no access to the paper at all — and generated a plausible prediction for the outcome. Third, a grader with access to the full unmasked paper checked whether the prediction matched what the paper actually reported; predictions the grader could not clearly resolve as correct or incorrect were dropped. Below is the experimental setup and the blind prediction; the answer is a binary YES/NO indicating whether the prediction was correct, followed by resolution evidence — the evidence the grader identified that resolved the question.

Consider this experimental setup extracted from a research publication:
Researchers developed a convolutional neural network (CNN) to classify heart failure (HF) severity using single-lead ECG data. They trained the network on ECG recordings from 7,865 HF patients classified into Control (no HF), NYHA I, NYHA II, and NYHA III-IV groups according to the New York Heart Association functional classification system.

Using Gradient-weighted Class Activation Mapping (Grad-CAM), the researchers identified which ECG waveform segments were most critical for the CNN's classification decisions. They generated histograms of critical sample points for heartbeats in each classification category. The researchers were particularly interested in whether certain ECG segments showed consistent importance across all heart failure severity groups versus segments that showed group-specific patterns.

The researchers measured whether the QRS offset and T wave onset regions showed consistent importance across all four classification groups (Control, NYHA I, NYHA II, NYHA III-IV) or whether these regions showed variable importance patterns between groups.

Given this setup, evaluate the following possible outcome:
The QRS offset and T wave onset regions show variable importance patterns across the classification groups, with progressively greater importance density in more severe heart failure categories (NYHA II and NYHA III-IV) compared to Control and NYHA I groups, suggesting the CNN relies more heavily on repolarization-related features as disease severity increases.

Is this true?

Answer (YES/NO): NO